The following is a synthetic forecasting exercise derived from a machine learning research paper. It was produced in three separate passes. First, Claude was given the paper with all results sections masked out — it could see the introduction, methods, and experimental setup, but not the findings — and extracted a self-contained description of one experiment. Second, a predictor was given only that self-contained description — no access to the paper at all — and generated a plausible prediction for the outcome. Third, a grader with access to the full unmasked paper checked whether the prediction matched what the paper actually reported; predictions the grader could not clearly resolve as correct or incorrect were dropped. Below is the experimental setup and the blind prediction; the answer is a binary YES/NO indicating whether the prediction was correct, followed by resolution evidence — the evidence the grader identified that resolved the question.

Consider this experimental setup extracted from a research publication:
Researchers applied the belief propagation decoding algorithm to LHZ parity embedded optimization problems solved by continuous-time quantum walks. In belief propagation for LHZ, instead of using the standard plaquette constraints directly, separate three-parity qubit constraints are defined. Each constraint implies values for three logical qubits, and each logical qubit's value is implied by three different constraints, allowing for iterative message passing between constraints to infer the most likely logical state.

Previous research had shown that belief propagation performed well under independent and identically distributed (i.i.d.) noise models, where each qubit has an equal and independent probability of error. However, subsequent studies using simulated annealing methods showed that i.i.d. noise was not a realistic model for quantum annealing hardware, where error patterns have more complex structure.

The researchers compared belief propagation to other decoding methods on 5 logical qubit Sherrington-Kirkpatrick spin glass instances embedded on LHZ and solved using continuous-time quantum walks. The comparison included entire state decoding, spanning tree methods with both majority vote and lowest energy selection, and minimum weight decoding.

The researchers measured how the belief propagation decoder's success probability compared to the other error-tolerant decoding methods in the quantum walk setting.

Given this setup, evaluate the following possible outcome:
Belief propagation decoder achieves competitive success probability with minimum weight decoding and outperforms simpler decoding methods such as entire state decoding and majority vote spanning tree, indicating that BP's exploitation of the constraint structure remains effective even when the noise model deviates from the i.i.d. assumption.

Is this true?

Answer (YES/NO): NO